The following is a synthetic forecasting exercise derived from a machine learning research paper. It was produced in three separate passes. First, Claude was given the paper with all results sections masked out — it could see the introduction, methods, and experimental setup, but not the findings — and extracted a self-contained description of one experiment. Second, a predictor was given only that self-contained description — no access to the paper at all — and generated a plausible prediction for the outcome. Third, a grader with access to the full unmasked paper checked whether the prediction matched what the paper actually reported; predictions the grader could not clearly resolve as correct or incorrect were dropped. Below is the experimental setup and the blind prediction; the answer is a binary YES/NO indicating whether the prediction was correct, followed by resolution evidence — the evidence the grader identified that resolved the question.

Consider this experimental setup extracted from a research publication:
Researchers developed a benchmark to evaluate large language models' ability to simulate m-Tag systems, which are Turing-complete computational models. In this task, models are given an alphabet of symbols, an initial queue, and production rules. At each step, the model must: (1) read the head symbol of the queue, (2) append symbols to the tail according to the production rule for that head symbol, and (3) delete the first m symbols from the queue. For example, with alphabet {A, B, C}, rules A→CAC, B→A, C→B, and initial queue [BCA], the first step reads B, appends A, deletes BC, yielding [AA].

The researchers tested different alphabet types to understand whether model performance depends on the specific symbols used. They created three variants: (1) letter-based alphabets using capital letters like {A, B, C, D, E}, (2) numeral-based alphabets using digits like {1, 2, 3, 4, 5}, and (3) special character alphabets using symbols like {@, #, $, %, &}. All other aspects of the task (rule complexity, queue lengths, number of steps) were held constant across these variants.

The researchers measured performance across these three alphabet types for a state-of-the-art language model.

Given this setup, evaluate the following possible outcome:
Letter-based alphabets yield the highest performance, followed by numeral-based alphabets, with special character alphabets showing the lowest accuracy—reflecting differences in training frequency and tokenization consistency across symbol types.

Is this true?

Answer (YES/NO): NO